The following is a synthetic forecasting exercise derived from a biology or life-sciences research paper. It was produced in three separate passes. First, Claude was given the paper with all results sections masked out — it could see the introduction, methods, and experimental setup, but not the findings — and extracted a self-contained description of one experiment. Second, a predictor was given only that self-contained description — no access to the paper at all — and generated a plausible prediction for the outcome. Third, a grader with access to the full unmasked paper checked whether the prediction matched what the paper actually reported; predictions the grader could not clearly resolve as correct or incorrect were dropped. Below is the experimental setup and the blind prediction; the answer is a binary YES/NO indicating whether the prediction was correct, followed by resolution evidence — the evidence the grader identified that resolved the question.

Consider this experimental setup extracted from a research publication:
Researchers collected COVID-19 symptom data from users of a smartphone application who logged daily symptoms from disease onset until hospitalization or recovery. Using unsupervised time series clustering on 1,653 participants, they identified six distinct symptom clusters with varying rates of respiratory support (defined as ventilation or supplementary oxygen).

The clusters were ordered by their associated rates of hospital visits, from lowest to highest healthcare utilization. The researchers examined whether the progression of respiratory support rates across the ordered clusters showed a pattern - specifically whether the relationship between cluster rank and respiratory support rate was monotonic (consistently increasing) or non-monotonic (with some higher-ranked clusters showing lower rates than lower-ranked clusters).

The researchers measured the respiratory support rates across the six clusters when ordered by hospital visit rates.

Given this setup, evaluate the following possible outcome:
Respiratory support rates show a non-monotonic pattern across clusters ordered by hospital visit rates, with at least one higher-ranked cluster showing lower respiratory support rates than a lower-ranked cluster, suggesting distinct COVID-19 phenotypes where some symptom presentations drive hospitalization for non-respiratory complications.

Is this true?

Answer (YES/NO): YES